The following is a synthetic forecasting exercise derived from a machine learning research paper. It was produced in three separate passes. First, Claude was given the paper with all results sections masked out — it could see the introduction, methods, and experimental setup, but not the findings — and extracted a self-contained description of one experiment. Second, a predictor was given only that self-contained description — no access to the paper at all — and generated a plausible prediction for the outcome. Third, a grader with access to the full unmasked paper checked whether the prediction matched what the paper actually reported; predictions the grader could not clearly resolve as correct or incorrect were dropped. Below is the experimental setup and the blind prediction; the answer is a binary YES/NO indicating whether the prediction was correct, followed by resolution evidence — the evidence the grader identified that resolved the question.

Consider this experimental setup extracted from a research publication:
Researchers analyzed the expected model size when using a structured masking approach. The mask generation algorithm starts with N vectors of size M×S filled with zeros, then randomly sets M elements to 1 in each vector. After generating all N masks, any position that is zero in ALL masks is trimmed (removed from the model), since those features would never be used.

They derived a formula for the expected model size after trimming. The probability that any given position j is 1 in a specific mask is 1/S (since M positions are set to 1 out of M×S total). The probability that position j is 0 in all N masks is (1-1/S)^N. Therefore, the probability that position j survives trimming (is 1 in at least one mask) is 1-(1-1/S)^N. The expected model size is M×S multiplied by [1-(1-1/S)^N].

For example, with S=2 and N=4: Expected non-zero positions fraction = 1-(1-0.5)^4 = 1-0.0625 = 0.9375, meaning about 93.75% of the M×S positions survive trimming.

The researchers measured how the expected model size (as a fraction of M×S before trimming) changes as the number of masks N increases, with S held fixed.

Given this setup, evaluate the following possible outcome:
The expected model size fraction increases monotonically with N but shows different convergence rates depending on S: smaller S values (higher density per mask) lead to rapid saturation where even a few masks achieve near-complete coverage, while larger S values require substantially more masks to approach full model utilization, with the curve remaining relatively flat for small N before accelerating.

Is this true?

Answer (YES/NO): NO